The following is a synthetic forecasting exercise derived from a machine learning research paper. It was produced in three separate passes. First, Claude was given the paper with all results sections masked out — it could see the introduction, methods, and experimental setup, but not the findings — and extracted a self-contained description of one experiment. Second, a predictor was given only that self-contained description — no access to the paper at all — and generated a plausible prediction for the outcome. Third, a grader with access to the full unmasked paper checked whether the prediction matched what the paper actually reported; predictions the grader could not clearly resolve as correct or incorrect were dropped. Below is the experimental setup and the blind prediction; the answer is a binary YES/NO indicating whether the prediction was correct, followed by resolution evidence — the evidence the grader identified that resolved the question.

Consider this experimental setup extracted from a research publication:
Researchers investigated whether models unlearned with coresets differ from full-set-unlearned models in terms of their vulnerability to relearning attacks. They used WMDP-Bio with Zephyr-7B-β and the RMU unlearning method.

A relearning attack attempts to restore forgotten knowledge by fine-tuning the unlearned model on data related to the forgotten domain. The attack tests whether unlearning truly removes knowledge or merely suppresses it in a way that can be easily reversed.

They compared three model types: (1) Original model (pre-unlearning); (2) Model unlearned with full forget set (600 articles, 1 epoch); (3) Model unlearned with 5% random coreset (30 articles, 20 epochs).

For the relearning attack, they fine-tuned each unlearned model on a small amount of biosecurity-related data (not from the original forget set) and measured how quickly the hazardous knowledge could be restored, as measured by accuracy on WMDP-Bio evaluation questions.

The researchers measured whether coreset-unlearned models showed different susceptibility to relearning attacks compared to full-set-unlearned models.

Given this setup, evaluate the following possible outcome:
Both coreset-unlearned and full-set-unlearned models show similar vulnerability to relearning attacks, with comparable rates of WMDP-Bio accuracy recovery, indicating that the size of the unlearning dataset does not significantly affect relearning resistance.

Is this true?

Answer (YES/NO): NO